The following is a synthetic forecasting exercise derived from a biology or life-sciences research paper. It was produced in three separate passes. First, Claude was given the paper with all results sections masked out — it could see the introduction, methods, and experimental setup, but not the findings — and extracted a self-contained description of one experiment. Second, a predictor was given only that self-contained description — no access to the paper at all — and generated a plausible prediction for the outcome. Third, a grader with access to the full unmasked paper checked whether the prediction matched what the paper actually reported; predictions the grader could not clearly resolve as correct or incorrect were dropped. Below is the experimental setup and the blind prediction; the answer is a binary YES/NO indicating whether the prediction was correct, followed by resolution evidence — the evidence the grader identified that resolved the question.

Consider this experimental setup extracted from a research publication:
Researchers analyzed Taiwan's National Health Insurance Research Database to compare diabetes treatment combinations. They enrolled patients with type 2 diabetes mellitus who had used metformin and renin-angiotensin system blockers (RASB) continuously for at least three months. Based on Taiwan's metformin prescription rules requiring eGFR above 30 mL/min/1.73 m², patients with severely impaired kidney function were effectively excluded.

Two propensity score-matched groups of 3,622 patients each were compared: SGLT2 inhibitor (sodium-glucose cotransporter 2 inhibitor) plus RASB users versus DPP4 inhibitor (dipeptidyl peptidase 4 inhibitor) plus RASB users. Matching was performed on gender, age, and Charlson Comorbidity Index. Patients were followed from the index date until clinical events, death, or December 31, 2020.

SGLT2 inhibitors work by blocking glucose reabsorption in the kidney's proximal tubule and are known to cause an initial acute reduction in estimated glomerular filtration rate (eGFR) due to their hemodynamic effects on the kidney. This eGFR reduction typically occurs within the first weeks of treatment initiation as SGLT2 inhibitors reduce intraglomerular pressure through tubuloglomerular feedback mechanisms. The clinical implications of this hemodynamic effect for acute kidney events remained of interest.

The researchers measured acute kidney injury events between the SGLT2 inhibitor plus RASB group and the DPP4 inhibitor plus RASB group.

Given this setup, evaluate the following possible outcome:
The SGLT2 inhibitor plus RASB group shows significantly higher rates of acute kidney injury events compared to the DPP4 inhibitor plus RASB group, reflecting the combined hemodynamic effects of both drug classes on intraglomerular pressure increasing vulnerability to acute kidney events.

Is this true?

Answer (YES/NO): NO